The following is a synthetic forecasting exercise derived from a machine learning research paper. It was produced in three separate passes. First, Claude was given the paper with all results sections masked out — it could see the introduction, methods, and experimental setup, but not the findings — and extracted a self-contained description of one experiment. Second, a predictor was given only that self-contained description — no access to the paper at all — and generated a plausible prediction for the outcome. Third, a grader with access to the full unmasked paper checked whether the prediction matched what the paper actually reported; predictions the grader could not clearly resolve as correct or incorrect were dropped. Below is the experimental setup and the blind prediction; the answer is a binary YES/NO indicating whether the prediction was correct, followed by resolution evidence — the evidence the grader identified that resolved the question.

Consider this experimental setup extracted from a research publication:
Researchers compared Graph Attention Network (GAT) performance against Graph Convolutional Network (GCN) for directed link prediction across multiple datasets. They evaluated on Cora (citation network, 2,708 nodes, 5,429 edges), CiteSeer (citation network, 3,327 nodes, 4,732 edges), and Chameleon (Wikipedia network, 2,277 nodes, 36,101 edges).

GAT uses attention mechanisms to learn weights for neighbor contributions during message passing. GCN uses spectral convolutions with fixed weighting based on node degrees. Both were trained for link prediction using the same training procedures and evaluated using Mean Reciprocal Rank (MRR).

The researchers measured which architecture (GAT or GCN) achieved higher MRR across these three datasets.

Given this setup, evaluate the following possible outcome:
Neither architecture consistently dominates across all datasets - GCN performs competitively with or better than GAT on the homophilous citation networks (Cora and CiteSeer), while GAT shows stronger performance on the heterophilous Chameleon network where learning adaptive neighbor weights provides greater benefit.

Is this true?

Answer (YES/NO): NO